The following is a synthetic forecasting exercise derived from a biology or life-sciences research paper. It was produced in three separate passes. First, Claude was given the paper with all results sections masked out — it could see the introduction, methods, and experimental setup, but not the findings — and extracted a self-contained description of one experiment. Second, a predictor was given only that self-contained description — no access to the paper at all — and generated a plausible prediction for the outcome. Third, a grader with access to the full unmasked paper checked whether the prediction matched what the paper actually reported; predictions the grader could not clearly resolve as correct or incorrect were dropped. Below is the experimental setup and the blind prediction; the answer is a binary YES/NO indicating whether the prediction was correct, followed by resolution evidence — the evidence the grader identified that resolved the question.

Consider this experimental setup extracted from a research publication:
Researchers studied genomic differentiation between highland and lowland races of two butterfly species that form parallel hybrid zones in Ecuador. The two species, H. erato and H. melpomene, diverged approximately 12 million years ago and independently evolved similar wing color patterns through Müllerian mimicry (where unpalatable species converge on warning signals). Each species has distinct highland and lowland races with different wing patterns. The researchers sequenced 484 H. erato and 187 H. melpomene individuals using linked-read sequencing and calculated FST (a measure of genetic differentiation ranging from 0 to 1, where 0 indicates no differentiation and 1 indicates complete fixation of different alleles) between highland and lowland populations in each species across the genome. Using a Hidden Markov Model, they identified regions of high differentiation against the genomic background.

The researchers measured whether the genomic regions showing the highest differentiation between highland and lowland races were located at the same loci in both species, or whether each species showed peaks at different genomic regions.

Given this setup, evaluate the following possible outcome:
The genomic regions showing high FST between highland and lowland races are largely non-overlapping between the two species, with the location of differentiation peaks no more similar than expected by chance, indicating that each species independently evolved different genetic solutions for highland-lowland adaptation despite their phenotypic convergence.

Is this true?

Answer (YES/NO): NO